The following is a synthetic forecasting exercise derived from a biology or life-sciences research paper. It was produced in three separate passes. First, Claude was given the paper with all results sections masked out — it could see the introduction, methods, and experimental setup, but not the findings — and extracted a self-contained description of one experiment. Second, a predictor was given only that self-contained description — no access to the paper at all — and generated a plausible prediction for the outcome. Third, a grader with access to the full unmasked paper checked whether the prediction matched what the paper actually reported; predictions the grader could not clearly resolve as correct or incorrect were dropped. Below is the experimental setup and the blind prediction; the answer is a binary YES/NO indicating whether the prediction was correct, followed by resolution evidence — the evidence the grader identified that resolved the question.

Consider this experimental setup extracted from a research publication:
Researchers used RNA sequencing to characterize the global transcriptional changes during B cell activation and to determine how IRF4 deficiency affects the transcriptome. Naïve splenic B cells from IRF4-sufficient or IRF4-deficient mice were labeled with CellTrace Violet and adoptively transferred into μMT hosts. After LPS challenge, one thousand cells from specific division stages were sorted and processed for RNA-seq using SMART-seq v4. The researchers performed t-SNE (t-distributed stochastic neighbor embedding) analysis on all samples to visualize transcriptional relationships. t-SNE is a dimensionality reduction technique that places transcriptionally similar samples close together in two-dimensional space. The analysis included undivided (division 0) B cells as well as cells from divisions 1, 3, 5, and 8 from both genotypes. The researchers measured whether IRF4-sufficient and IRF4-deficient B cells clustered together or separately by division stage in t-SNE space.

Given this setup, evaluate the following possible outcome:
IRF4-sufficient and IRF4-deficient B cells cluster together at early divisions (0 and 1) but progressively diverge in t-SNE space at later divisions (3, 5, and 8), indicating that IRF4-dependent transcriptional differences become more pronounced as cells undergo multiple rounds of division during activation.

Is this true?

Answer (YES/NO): YES